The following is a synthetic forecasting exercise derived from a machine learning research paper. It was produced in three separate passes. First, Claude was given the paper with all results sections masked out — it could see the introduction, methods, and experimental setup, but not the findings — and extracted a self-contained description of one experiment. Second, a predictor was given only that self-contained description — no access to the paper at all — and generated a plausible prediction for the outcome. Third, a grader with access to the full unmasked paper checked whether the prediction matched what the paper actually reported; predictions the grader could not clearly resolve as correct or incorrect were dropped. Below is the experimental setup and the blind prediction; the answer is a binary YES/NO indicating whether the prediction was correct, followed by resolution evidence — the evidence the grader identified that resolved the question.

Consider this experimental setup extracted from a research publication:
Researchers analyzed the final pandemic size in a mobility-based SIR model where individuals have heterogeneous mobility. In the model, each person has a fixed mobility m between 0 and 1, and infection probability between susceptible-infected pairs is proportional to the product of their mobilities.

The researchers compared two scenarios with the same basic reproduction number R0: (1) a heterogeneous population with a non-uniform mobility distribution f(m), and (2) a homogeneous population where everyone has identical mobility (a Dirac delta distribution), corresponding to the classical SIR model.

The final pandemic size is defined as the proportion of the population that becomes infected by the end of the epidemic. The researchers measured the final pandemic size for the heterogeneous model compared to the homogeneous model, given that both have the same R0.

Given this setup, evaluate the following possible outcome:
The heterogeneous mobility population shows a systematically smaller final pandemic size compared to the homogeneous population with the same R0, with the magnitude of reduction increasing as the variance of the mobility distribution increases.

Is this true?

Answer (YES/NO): NO